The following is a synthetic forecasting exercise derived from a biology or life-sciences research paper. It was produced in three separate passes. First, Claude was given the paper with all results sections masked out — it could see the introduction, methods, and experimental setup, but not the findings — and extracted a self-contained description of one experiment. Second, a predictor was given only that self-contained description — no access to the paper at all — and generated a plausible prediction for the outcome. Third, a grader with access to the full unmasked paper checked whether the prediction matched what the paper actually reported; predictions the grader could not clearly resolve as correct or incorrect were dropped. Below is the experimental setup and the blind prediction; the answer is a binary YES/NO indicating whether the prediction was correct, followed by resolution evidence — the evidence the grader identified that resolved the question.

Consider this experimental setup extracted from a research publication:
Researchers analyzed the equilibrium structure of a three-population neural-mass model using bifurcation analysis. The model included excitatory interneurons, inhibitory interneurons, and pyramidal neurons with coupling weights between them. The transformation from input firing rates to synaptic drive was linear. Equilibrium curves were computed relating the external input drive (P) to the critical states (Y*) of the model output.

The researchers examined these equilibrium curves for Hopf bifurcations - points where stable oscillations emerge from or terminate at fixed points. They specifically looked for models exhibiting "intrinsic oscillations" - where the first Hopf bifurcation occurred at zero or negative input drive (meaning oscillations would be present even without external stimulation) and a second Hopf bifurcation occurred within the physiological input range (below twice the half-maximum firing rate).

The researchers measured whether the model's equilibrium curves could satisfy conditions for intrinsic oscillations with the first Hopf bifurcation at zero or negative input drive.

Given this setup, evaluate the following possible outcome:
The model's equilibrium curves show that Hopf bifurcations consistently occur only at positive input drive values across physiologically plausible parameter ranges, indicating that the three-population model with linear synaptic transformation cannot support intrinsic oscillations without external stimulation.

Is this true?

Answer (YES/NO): NO